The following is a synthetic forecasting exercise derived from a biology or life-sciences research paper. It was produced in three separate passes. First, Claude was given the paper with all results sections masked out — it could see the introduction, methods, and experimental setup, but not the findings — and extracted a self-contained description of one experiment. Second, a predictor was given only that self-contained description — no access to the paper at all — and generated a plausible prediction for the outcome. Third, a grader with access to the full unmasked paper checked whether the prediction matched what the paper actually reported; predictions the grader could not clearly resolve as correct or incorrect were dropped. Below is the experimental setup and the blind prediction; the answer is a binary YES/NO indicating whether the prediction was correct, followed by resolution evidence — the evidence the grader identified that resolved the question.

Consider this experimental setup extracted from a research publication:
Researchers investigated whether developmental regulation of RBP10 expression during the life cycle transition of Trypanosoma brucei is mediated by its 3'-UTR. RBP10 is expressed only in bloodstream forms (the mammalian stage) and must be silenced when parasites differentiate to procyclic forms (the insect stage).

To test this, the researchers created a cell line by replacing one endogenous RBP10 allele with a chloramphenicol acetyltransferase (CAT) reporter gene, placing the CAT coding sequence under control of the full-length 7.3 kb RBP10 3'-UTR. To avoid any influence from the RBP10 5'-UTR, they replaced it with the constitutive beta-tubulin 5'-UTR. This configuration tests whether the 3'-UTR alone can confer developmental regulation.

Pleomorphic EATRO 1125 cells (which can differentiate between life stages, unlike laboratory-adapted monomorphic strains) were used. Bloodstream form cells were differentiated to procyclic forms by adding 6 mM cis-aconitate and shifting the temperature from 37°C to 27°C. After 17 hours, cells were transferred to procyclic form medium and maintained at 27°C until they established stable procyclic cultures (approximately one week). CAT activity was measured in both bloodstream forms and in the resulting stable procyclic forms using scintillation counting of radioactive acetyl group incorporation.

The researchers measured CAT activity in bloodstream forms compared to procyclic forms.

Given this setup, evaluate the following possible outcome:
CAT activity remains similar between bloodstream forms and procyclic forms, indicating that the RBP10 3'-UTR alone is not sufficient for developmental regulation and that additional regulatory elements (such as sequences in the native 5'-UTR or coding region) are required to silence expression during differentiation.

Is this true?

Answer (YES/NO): NO